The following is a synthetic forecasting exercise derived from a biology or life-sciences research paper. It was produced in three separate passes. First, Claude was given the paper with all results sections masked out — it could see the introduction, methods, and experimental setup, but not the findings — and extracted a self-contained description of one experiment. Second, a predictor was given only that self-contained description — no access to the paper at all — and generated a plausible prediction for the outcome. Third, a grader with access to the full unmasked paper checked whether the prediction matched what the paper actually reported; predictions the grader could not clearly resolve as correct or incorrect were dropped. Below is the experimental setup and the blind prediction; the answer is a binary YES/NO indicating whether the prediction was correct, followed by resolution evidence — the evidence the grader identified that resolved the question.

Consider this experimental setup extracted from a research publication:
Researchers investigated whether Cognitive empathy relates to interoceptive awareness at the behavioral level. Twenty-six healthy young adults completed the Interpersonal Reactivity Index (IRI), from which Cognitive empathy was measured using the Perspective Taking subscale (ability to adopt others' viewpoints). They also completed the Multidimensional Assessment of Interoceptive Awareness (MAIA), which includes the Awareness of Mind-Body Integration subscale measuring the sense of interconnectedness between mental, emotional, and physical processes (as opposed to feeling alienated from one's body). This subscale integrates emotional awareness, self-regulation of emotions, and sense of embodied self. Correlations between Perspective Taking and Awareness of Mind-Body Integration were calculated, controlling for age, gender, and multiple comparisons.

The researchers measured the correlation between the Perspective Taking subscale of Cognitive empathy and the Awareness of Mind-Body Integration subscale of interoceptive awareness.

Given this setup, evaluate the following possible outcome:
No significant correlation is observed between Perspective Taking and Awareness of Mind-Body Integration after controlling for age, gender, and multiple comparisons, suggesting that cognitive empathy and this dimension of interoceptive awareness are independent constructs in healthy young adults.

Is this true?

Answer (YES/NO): NO